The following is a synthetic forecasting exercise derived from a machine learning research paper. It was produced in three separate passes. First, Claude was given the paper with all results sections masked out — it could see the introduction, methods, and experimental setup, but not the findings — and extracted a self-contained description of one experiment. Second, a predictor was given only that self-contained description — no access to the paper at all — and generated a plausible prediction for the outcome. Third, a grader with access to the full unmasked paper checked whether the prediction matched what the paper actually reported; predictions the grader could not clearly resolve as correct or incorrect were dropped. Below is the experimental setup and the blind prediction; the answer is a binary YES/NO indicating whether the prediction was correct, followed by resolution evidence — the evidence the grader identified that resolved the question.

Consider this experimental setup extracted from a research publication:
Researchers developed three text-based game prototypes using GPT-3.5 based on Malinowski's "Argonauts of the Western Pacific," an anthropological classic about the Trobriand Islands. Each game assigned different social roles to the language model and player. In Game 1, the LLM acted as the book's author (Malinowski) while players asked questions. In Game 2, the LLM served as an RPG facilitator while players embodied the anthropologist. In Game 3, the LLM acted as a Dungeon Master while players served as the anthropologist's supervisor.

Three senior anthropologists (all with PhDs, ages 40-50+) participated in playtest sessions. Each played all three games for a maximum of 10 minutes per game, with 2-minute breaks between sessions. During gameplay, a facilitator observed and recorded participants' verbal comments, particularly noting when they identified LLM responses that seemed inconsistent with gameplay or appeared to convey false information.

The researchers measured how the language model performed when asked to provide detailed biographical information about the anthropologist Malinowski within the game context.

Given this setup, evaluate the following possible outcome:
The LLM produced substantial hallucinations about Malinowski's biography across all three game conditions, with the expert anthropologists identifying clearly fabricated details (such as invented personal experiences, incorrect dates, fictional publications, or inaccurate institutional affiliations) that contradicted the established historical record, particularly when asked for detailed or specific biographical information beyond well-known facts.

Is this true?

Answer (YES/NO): NO